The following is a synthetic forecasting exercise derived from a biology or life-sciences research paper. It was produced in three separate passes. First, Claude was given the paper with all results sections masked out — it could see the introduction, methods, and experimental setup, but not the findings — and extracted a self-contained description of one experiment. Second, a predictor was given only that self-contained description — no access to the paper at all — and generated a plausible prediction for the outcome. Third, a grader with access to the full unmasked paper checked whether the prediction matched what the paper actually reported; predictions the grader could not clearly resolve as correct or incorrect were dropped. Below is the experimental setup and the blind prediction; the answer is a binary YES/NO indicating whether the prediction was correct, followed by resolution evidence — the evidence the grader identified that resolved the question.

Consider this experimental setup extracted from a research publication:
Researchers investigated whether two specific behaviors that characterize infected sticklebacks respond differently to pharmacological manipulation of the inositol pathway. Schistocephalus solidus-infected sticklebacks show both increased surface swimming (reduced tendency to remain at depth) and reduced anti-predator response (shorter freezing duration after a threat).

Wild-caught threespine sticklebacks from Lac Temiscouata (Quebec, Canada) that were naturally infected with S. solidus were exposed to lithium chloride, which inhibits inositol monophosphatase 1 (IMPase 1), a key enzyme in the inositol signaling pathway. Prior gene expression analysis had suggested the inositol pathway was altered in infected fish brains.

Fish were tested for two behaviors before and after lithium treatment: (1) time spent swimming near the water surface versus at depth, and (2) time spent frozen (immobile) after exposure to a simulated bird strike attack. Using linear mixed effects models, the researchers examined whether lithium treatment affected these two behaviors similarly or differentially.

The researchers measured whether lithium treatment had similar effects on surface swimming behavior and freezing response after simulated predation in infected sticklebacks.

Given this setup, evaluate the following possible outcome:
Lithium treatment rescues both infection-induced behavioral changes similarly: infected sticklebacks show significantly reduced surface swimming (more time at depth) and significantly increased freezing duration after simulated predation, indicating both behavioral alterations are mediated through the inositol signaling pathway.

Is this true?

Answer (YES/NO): YES